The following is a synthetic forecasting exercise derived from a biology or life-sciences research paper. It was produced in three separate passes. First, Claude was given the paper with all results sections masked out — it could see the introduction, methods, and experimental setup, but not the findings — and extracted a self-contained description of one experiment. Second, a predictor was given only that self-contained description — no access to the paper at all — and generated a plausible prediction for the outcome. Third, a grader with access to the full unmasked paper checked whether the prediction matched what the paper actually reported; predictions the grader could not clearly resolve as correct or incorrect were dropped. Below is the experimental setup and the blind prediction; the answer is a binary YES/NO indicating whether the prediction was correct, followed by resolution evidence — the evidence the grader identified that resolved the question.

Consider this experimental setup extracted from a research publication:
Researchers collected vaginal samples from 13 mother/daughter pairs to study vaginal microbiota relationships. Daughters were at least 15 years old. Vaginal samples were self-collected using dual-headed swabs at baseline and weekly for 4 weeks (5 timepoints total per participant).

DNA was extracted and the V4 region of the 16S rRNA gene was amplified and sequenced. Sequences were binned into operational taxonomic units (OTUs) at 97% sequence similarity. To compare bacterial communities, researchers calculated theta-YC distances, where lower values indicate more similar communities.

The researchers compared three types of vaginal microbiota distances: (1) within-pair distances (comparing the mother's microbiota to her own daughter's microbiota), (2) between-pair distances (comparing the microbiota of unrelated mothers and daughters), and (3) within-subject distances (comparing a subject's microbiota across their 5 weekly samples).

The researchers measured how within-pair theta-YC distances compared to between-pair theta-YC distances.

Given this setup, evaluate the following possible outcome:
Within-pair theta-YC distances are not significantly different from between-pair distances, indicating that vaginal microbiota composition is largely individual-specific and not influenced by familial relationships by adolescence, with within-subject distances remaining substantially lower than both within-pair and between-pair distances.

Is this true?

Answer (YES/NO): NO